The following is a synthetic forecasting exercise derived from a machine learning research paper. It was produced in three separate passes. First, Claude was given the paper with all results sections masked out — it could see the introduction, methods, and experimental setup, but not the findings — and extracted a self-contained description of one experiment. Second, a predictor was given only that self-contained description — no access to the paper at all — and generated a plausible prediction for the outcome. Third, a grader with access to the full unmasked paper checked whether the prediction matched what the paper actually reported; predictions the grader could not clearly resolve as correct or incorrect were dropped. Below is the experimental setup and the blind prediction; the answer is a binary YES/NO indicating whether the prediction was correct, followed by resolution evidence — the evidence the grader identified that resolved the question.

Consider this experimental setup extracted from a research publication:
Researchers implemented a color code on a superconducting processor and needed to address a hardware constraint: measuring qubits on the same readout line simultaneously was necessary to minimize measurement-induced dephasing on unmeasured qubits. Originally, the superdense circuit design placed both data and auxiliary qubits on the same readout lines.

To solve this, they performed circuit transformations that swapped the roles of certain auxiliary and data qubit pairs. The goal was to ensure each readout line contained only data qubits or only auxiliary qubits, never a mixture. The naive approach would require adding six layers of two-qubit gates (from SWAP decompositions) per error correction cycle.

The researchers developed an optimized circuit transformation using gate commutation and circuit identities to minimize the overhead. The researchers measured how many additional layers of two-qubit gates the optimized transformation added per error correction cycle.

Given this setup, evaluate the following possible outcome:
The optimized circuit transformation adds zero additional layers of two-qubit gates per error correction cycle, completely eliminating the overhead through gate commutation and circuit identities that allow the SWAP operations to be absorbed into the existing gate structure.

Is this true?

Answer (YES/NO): NO